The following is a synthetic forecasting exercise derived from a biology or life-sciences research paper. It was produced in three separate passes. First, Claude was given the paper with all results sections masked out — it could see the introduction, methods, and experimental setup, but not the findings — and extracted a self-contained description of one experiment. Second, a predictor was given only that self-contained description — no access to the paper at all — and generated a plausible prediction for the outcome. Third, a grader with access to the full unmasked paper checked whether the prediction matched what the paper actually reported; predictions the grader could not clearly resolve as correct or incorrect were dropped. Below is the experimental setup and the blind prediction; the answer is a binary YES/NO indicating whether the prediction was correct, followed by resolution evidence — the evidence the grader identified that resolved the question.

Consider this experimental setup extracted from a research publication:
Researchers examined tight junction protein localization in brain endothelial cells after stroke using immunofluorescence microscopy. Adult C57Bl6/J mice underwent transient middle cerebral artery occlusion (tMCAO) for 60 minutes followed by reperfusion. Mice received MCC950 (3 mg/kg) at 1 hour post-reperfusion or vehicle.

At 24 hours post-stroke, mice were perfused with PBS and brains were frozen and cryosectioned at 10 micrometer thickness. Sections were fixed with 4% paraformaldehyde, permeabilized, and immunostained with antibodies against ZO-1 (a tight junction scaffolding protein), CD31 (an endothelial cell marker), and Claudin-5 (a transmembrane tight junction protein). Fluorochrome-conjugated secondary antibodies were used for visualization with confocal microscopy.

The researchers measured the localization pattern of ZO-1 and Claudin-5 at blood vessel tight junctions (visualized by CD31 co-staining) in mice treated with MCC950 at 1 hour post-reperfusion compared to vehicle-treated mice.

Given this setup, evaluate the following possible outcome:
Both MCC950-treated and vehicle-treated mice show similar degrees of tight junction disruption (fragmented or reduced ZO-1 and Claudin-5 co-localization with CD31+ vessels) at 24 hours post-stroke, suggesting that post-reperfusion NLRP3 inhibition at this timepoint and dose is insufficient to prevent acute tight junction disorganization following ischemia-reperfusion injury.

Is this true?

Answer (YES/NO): NO